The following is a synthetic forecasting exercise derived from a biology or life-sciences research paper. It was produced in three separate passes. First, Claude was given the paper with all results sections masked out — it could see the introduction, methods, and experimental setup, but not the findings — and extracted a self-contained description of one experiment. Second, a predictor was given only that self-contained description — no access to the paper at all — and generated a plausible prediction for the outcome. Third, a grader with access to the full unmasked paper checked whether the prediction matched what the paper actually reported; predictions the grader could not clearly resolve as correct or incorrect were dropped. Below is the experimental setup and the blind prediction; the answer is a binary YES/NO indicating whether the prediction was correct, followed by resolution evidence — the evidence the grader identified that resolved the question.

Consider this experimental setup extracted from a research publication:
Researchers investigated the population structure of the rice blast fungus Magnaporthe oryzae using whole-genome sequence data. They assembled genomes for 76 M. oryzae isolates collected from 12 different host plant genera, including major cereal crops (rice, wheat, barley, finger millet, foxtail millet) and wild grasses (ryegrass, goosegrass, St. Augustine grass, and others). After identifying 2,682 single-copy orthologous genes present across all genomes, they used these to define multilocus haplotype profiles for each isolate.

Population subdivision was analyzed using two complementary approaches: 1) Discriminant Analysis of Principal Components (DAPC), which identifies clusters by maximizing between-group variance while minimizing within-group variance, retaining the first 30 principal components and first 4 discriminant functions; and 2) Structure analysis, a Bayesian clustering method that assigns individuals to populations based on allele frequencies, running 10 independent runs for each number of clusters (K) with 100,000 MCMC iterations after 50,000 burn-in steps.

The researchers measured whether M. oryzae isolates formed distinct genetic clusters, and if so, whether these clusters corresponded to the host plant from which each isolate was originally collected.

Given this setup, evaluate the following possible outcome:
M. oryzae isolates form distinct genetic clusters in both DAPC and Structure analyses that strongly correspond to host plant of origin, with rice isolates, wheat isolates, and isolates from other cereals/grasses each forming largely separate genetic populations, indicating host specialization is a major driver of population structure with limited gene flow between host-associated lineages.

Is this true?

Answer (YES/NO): YES